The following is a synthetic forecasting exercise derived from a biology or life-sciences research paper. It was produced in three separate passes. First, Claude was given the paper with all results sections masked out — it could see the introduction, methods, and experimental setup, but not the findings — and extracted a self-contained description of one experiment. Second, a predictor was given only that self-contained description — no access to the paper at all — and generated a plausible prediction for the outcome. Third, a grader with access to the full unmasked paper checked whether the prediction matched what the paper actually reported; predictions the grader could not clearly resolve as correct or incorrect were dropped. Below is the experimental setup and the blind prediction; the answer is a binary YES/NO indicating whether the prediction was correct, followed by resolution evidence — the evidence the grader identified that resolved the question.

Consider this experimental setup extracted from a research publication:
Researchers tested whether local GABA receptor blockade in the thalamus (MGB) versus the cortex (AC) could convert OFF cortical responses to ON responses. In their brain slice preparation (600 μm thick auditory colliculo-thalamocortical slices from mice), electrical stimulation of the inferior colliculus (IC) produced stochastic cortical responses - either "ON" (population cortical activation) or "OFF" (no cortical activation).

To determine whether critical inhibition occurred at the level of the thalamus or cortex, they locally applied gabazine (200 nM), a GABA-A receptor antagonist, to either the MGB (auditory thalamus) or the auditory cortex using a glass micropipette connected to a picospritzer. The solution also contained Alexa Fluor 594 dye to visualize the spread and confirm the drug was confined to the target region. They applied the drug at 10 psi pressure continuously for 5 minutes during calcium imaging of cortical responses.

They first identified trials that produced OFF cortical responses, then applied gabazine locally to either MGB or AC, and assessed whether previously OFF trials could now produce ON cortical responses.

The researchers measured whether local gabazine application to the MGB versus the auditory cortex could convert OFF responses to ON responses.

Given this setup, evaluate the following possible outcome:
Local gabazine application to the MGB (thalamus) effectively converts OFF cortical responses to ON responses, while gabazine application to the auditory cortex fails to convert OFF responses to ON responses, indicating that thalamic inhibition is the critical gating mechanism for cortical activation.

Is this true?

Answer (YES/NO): YES